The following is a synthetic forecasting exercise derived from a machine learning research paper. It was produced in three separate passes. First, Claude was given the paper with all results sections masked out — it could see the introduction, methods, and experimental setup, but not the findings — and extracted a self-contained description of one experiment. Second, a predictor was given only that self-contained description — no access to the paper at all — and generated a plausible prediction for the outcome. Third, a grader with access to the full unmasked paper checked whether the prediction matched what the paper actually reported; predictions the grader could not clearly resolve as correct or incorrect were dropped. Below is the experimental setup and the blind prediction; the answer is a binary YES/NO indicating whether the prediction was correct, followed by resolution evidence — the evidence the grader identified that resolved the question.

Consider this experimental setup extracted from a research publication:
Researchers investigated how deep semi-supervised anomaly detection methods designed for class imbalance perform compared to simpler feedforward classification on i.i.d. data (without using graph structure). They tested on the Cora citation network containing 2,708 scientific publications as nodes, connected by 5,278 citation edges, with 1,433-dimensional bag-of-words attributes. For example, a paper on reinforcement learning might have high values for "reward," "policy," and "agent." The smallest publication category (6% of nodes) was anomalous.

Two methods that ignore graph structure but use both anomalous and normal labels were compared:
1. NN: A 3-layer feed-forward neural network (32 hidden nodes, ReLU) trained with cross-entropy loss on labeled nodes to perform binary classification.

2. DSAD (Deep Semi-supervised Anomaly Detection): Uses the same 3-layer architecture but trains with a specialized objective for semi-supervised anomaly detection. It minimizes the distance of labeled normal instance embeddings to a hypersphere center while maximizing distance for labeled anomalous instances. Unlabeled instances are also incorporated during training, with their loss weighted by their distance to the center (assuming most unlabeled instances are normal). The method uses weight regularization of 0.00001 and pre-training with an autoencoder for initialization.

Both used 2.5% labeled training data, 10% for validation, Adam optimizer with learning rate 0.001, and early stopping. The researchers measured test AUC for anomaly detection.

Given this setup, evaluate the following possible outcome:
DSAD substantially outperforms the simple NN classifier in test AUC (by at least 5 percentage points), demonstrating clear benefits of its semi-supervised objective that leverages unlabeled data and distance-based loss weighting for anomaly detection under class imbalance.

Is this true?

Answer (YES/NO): NO